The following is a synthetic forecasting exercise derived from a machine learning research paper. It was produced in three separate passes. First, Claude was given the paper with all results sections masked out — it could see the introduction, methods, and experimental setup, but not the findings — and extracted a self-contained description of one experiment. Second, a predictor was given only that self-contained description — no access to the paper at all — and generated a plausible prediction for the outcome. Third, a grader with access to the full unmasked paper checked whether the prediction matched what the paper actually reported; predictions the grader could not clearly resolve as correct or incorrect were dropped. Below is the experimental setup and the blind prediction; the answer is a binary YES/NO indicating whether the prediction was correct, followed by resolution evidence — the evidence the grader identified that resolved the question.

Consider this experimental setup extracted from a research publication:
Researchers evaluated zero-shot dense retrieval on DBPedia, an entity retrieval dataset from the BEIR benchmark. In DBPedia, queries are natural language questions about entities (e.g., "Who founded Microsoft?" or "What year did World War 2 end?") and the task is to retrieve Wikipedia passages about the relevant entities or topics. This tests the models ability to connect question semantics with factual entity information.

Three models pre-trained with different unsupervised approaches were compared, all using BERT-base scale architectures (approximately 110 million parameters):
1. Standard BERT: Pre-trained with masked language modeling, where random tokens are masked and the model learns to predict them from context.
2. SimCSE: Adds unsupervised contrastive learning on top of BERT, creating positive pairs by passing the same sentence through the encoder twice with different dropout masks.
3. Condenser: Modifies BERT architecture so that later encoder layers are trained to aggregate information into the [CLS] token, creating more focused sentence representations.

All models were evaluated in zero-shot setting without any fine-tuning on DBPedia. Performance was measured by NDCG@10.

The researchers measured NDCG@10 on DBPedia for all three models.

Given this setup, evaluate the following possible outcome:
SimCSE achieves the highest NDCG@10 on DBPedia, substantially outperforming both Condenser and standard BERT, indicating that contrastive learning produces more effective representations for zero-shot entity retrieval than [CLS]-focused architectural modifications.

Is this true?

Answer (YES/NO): NO